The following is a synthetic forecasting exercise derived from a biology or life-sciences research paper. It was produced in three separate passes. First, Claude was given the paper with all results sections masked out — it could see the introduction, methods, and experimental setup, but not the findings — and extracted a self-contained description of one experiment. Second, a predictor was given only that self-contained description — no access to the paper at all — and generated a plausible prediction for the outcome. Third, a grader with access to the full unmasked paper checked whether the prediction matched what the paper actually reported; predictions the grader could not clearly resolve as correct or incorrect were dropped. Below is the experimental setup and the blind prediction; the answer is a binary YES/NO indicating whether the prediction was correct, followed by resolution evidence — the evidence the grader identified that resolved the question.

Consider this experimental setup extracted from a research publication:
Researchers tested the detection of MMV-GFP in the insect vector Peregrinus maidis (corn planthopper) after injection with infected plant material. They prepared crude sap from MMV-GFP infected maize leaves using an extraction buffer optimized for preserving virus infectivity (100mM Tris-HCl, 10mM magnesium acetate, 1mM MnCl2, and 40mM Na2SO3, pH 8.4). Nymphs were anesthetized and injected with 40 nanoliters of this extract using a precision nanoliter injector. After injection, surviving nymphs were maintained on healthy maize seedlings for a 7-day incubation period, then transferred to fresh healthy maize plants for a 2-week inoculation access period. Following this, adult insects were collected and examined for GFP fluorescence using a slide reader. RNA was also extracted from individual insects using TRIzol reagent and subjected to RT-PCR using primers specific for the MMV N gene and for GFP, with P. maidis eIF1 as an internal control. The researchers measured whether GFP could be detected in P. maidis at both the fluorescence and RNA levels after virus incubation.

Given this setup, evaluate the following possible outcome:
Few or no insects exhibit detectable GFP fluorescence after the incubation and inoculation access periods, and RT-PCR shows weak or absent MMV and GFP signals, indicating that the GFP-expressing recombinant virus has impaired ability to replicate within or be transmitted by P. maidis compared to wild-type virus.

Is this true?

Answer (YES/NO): NO